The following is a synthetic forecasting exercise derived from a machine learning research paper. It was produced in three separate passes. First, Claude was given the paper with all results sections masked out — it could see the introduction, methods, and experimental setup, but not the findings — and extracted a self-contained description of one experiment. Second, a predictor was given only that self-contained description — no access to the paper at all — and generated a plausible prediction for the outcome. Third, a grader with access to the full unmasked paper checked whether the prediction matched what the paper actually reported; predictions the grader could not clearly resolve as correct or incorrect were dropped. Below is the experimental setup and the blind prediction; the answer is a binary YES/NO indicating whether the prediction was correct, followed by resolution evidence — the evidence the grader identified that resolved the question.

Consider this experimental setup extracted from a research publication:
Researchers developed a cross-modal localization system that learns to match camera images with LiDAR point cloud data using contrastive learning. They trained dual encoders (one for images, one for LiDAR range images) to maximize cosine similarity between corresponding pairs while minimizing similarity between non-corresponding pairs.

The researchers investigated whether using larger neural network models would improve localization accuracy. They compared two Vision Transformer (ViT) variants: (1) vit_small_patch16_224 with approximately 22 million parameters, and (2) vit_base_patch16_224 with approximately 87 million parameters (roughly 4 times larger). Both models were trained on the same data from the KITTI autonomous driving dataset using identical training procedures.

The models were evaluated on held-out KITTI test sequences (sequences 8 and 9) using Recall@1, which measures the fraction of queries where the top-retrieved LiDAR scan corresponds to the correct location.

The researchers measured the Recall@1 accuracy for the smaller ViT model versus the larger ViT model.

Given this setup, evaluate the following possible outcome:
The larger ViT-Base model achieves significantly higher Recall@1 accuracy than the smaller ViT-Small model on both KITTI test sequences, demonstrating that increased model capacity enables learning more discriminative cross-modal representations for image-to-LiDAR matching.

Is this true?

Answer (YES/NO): NO